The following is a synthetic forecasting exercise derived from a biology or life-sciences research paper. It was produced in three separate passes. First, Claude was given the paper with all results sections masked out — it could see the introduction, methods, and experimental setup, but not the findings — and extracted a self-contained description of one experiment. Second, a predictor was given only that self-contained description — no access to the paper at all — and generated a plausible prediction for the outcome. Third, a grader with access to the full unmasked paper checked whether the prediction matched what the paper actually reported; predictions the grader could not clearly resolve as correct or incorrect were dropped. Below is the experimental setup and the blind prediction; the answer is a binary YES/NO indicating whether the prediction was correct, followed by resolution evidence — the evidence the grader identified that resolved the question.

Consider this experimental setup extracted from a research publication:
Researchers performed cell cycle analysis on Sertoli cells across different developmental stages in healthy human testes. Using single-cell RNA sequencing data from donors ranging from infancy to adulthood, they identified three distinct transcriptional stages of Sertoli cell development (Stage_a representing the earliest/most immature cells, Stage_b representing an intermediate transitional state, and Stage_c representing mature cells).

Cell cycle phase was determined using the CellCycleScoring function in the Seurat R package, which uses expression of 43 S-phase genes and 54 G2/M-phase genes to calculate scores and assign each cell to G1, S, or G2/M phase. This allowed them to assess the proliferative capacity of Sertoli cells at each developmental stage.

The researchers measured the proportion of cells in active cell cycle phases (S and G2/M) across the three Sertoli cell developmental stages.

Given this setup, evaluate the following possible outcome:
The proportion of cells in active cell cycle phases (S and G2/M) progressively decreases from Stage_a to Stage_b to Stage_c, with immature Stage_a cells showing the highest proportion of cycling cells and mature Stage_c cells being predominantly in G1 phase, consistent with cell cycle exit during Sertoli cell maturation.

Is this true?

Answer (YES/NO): NO